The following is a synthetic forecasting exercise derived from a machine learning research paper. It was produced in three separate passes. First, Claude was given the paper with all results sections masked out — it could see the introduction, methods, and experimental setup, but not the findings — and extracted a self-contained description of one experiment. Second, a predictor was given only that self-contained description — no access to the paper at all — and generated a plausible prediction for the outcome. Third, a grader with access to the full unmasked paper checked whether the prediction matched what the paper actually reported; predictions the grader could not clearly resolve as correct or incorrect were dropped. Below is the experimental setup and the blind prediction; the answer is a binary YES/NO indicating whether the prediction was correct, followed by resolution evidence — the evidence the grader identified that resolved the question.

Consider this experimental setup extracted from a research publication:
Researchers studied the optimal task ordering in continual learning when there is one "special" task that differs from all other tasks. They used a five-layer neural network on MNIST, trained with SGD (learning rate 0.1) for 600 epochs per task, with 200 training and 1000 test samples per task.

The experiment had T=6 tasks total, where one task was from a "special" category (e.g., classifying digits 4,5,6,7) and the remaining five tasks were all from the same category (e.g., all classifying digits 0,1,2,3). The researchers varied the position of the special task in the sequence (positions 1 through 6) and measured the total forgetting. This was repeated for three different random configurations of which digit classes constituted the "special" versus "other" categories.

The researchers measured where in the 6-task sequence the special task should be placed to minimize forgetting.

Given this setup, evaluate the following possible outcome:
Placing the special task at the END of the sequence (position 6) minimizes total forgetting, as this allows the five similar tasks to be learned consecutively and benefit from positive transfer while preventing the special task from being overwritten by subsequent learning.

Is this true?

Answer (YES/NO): NO